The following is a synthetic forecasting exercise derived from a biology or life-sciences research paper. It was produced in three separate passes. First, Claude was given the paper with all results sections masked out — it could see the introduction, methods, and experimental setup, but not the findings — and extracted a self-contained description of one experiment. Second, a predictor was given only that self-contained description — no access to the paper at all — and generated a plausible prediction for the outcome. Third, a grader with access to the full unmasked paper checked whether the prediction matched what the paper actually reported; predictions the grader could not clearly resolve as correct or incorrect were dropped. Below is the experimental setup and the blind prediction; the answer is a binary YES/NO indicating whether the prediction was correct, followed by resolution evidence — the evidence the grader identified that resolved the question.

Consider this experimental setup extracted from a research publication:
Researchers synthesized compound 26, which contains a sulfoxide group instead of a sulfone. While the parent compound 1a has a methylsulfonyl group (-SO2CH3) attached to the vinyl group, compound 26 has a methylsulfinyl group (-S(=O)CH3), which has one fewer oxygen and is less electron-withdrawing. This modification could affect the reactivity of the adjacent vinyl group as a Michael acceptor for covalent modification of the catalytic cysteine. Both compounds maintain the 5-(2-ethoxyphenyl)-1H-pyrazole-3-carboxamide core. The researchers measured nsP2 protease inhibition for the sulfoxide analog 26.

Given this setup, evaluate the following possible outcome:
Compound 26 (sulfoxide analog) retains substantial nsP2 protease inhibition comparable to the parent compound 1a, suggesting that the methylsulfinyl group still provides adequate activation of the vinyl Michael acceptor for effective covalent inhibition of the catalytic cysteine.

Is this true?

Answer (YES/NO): NO